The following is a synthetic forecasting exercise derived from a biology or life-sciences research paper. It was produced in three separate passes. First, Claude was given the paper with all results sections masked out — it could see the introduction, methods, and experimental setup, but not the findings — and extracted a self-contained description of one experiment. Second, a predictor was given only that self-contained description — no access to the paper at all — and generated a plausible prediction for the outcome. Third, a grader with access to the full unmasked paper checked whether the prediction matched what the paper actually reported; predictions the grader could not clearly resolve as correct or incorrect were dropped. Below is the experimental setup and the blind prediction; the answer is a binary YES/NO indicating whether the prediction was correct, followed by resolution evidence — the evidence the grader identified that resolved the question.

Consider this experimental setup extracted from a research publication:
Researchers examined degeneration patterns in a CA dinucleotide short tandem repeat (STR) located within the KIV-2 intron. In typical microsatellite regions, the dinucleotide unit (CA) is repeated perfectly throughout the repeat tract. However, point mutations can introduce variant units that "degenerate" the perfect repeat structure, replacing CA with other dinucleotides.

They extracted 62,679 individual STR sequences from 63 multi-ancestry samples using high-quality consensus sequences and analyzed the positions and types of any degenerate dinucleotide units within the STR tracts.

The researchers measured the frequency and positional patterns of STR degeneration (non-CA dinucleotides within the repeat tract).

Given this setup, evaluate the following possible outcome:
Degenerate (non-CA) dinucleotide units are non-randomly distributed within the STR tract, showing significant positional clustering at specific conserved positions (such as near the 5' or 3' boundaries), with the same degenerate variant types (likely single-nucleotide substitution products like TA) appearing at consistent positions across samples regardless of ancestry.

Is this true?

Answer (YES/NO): NO